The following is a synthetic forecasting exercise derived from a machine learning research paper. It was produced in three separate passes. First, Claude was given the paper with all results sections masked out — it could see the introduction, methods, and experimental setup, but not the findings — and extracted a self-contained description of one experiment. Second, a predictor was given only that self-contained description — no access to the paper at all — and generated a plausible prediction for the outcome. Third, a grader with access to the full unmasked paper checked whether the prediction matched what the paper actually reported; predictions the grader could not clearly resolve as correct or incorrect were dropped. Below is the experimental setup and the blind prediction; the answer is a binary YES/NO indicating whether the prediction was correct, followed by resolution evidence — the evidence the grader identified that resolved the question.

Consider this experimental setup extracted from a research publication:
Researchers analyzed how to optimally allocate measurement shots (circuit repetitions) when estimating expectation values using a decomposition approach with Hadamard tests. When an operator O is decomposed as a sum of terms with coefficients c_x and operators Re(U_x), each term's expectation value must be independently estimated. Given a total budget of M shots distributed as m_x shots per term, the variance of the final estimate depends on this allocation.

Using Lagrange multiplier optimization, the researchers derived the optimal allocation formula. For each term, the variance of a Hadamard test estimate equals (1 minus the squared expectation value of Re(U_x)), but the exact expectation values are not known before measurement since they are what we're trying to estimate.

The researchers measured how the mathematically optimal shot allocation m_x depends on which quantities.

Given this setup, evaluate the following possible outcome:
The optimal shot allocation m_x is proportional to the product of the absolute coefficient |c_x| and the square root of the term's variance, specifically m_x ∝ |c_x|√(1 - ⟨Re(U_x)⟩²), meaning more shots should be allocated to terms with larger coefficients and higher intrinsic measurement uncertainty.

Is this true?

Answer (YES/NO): YES